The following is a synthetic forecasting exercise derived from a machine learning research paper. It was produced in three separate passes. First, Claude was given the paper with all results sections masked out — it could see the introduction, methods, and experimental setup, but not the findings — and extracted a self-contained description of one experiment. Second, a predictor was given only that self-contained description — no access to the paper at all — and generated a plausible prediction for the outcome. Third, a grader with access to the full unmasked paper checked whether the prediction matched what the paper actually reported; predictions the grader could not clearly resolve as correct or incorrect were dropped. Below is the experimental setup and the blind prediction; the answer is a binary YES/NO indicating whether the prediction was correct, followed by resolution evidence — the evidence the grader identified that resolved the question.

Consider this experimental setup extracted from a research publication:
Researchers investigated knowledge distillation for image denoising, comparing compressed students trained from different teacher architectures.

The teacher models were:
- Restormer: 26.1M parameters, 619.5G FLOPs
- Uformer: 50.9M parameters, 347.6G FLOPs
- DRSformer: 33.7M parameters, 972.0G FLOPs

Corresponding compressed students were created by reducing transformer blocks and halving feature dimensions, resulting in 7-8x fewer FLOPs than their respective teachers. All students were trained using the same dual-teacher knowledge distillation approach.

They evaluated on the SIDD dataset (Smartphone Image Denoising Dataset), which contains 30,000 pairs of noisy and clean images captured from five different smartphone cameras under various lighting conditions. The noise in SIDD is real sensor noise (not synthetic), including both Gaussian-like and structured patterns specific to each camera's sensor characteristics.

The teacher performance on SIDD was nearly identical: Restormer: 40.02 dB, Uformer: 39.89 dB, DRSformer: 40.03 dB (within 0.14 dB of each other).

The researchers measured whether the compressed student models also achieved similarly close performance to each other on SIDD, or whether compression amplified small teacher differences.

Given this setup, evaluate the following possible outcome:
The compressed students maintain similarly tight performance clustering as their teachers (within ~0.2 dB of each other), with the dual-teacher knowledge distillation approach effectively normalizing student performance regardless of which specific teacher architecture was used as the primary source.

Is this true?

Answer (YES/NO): YES